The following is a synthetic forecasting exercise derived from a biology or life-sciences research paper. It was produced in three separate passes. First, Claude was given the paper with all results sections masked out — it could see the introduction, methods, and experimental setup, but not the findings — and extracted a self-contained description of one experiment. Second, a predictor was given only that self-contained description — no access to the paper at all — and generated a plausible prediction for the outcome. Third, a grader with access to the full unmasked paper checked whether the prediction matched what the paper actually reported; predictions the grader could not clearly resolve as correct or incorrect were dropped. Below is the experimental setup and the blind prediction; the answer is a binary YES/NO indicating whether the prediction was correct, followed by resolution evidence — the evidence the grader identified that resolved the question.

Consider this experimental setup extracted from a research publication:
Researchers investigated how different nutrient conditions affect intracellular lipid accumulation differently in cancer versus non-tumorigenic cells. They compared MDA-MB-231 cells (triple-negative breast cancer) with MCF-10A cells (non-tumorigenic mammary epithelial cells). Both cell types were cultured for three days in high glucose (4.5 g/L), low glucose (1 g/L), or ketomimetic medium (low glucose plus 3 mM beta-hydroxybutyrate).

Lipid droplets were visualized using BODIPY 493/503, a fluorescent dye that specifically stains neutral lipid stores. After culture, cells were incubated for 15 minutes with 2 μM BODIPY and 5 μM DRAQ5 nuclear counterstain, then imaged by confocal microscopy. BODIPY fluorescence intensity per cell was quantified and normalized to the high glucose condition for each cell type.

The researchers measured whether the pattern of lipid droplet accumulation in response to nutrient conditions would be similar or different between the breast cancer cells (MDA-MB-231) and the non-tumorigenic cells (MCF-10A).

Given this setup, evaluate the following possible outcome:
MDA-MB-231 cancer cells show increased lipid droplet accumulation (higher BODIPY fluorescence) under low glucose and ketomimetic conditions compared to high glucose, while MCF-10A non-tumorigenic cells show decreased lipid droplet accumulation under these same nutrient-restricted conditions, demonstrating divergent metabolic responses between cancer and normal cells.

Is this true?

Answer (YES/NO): NO